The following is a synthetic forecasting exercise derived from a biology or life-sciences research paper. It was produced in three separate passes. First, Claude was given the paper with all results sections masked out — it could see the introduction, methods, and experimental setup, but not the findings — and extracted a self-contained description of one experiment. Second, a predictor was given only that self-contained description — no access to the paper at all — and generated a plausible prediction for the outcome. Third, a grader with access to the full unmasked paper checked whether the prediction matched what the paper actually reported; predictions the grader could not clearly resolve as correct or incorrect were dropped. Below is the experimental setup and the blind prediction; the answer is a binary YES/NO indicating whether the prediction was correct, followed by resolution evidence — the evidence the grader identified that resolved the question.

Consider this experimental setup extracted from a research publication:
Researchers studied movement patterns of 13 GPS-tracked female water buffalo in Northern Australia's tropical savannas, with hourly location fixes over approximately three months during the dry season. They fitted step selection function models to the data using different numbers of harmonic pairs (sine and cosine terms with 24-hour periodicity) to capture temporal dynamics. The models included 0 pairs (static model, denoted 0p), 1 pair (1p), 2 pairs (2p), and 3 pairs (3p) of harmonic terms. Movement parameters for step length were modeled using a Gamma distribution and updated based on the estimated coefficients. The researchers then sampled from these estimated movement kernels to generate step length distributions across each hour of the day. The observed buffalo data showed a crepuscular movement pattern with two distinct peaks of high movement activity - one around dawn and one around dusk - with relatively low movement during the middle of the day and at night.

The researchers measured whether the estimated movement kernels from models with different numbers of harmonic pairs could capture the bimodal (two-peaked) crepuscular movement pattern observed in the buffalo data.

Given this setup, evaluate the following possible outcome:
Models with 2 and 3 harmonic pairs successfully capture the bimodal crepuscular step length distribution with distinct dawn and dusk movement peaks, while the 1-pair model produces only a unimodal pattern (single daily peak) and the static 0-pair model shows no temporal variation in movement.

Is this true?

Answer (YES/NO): YES